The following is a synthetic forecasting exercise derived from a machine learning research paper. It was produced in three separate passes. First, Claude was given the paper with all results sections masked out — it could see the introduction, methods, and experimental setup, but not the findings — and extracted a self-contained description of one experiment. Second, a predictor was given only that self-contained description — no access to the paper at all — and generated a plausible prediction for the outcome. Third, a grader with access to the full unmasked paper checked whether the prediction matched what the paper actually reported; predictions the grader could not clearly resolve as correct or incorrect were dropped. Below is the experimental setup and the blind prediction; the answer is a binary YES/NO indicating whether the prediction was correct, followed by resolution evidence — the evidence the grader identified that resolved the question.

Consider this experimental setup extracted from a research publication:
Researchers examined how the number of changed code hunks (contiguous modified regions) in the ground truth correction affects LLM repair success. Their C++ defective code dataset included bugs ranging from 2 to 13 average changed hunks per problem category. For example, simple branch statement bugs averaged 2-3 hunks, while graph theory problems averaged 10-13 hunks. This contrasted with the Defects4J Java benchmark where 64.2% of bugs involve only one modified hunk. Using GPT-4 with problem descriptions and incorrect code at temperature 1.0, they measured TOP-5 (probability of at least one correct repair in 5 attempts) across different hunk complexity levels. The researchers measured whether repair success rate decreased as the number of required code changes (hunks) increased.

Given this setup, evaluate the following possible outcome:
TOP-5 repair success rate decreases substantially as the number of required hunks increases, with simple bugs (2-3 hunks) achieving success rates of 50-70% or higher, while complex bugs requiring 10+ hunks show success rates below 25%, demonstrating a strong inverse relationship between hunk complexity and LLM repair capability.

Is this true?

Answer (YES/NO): YES